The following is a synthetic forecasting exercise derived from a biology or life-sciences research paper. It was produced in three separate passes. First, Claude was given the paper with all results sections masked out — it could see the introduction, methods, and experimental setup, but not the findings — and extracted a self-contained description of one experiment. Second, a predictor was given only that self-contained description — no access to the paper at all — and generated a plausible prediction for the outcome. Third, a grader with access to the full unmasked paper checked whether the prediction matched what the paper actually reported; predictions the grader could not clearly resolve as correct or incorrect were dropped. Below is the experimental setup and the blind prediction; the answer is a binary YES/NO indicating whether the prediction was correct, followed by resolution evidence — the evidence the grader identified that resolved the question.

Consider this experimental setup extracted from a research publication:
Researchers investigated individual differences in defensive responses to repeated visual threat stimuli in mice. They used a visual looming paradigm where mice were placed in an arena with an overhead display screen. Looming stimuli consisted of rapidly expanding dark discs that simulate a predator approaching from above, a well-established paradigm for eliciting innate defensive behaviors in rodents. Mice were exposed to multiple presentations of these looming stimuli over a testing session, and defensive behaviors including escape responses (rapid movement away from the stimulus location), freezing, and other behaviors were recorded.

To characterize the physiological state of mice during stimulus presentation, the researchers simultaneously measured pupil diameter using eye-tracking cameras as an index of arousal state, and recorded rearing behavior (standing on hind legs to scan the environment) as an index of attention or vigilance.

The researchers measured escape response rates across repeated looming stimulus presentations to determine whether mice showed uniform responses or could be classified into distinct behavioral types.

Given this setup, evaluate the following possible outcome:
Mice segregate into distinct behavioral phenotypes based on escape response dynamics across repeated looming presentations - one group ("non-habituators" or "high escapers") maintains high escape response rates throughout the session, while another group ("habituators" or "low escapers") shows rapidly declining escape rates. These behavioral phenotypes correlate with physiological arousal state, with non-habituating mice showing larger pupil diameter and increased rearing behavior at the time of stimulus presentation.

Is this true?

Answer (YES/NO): NO